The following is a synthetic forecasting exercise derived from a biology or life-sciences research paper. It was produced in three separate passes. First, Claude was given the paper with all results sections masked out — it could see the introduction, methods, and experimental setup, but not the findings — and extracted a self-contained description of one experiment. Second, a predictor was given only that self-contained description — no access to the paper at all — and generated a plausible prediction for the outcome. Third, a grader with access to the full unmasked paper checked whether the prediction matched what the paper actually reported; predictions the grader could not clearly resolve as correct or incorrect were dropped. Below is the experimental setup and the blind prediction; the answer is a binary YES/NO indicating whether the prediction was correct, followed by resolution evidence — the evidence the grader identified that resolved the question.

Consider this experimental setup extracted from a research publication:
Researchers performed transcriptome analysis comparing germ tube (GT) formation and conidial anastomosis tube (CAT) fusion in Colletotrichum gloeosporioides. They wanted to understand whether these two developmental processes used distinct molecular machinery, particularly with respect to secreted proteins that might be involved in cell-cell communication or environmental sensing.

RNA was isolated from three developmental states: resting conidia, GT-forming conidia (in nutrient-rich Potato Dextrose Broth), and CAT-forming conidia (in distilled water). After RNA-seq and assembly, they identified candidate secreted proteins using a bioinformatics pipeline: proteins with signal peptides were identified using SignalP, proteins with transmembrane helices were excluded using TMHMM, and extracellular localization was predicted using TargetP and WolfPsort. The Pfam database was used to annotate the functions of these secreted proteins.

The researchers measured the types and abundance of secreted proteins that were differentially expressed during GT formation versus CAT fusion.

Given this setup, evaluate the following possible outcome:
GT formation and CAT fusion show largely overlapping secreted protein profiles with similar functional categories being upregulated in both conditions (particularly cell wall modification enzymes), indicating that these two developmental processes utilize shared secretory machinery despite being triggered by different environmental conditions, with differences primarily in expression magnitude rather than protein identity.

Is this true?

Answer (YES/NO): NO